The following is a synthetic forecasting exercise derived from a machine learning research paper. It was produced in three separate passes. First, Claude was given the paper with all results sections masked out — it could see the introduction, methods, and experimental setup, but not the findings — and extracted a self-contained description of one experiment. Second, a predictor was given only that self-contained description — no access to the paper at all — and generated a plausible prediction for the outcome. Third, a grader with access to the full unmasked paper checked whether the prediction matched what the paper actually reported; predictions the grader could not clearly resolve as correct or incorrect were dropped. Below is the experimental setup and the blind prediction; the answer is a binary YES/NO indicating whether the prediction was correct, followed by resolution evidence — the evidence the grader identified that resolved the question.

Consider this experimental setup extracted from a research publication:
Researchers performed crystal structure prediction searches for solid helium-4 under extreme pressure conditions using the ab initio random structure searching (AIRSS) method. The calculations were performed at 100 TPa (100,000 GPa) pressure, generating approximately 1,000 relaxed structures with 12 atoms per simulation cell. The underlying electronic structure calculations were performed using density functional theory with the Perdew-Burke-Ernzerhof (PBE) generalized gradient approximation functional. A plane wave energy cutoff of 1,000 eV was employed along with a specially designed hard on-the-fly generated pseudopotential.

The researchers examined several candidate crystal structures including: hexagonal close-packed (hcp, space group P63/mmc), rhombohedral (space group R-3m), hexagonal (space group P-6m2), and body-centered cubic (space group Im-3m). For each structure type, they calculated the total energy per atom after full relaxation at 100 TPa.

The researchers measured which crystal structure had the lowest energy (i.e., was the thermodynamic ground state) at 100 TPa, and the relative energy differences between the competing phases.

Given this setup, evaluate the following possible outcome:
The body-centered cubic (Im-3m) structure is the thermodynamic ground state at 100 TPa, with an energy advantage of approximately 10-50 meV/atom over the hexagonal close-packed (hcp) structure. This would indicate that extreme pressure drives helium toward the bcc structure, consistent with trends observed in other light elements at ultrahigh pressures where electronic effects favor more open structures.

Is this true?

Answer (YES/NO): NO